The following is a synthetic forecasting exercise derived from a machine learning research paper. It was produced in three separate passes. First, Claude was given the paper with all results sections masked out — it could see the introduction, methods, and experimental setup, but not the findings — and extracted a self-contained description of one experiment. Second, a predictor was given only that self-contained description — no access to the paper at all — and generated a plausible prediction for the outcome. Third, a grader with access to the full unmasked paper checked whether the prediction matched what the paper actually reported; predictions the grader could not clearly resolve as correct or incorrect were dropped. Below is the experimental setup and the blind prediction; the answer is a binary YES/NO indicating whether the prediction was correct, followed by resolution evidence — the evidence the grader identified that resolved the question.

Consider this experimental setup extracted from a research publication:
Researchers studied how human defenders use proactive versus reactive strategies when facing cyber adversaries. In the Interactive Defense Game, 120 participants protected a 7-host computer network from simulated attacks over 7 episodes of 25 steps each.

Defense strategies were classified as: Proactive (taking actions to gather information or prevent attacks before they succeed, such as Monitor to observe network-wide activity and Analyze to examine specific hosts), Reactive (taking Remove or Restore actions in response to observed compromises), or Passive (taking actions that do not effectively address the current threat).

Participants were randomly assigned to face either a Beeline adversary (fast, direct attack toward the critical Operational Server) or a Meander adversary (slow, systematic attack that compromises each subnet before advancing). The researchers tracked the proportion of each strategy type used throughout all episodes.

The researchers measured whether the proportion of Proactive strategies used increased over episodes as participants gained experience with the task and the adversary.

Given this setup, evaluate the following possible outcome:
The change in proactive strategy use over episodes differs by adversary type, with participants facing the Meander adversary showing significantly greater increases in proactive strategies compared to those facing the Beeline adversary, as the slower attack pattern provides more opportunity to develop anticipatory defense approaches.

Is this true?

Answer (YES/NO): NO